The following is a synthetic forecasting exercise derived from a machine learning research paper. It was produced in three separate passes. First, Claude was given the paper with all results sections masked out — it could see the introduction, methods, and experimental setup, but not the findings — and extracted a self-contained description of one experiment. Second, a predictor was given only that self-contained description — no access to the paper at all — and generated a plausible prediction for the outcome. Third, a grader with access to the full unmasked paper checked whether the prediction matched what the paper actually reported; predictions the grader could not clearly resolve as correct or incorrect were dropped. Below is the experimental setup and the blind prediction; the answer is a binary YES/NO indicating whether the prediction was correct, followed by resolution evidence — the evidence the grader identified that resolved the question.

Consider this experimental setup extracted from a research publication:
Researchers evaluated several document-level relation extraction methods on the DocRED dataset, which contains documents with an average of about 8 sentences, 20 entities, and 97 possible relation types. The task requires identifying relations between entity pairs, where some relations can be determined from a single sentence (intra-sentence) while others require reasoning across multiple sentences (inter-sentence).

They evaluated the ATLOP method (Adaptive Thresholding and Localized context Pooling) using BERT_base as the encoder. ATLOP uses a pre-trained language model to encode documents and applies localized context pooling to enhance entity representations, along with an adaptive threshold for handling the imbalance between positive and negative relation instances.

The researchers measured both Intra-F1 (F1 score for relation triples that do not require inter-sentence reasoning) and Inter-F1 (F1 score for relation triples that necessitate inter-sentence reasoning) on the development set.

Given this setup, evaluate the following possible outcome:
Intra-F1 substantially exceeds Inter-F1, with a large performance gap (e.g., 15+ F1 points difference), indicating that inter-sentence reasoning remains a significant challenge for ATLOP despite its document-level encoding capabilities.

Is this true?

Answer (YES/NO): NO